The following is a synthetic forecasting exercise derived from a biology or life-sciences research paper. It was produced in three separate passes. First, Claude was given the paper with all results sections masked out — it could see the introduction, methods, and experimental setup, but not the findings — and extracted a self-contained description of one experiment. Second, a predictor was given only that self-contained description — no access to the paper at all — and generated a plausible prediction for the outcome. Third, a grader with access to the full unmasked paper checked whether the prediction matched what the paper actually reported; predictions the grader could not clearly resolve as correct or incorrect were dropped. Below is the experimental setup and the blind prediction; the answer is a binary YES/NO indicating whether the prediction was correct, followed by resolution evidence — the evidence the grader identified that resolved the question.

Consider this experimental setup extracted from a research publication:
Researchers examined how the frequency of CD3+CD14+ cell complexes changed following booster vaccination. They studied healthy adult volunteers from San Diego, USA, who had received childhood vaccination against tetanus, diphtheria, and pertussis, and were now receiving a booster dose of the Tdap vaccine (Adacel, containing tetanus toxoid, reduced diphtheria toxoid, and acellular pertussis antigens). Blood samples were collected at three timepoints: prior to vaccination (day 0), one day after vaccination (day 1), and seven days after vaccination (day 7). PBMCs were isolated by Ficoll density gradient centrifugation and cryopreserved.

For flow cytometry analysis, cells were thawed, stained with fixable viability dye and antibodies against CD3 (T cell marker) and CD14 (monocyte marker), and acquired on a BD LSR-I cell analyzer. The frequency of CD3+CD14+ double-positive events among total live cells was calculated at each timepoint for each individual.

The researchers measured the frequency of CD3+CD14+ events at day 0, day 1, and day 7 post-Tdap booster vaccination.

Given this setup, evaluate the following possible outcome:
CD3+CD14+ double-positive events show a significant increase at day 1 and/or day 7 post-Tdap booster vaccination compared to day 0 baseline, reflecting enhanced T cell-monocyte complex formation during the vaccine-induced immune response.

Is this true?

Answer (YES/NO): YES